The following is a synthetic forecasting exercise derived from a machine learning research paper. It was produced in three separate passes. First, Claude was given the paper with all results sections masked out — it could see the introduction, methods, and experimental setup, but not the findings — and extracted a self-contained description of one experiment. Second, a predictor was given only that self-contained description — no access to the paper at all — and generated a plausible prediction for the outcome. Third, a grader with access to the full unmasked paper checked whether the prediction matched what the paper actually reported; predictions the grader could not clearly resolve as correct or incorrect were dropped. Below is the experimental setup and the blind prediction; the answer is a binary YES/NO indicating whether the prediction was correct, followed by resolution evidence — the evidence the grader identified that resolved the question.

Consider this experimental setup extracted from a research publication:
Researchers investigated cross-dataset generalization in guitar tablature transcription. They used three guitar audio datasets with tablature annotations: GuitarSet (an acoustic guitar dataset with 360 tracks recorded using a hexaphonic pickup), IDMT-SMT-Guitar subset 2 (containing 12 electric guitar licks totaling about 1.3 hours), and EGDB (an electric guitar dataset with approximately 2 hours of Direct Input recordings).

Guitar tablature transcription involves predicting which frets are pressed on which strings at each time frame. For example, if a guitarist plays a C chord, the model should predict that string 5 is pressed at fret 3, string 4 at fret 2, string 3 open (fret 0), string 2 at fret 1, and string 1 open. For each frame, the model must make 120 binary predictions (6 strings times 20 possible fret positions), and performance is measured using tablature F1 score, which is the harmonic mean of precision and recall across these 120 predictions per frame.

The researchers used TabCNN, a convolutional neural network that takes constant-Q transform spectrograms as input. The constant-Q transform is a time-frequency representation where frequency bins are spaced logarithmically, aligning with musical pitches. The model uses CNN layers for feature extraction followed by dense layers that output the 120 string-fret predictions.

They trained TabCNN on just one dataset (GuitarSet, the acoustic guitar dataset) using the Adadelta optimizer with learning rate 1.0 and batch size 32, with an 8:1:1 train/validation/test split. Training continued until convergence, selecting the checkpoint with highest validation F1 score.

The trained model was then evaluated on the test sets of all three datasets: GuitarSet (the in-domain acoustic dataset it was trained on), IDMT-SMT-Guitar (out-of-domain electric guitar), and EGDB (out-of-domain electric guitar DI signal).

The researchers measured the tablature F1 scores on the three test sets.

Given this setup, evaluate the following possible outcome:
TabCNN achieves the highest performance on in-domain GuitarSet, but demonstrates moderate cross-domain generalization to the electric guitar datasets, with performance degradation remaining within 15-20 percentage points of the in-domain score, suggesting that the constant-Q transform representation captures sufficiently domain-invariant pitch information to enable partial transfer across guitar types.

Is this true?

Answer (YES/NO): NO